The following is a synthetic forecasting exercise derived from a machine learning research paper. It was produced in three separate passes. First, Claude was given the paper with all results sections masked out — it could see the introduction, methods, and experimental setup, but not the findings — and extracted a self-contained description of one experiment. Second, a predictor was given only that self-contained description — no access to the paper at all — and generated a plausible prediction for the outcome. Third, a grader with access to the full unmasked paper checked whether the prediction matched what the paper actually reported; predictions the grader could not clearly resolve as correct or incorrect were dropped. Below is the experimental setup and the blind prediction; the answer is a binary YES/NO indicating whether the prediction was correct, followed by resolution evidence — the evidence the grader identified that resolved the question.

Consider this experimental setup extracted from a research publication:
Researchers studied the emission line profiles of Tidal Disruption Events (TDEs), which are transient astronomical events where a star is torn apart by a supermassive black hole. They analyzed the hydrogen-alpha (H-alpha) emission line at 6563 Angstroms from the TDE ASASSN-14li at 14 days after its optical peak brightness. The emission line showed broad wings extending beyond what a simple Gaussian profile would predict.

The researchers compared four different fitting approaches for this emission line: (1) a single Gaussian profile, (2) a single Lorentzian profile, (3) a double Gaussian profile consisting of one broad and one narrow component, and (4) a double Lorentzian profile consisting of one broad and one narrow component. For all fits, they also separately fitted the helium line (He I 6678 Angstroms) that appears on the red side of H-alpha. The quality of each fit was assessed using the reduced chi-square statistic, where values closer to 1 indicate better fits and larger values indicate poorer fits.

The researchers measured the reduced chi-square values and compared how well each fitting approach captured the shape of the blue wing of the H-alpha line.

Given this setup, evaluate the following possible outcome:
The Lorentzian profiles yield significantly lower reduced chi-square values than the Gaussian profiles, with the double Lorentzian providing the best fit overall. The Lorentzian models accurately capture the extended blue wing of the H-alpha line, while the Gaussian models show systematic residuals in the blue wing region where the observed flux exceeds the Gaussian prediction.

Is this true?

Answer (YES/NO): NO